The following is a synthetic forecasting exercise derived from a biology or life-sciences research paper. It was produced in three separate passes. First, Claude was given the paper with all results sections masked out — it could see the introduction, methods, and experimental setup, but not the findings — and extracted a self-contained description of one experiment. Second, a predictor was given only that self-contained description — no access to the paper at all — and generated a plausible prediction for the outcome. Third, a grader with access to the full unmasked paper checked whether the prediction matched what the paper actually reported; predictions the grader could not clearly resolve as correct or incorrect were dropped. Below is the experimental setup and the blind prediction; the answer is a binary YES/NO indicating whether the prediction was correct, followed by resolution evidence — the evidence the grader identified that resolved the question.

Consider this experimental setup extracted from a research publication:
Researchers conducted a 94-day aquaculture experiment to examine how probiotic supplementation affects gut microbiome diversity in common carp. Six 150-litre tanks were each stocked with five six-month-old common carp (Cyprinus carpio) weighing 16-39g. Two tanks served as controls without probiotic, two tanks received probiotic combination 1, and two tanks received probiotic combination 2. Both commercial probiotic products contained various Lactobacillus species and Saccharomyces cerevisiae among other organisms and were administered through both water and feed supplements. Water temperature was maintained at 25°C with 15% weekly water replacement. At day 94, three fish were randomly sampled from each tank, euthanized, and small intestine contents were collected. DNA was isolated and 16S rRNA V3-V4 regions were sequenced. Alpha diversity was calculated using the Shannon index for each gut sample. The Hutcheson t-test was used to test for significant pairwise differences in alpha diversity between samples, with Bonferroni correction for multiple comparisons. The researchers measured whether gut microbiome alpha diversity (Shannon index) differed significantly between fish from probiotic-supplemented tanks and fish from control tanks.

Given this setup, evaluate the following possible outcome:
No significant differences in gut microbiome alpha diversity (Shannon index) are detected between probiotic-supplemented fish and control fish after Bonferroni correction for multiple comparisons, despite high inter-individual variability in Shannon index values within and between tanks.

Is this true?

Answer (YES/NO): NO